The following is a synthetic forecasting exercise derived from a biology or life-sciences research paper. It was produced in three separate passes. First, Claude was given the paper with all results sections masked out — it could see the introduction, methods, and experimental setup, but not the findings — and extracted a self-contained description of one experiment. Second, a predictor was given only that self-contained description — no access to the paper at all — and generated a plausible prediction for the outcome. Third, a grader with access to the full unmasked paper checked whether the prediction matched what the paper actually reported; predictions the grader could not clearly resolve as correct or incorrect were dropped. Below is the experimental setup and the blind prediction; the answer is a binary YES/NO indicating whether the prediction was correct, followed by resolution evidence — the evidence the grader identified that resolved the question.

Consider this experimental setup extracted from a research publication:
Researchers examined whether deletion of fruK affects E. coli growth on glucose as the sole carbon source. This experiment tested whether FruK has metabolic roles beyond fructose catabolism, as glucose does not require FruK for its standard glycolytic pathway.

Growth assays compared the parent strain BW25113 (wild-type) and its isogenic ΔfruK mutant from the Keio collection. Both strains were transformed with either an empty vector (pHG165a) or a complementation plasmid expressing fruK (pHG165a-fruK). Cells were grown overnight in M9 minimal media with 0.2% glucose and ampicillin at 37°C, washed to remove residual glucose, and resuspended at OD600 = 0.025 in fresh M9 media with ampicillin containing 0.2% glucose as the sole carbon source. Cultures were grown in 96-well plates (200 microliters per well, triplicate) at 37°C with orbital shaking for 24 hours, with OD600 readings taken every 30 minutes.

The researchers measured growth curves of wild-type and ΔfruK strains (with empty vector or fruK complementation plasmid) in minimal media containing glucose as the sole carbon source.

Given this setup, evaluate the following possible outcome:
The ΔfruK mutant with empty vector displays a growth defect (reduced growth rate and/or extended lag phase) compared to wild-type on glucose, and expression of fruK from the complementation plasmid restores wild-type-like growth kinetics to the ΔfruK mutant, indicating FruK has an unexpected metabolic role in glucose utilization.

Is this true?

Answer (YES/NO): YES